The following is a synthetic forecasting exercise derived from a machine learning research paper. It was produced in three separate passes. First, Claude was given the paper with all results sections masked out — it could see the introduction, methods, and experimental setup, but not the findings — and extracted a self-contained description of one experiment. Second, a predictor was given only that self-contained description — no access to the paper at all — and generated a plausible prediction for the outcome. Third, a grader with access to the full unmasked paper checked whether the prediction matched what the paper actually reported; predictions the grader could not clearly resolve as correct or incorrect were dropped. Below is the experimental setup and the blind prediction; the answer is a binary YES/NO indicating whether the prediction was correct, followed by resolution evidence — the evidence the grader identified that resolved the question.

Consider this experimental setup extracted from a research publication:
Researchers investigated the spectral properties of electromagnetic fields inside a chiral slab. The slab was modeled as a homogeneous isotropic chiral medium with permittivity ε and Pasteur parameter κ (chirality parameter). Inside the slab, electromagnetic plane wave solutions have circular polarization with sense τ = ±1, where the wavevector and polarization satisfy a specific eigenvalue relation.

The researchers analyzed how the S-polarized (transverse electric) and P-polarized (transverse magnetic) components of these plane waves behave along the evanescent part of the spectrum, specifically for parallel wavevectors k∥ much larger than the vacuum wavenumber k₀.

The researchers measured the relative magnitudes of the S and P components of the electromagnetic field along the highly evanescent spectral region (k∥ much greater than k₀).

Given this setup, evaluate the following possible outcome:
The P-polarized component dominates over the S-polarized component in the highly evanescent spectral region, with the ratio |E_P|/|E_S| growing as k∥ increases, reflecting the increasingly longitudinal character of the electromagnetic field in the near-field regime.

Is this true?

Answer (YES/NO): YES